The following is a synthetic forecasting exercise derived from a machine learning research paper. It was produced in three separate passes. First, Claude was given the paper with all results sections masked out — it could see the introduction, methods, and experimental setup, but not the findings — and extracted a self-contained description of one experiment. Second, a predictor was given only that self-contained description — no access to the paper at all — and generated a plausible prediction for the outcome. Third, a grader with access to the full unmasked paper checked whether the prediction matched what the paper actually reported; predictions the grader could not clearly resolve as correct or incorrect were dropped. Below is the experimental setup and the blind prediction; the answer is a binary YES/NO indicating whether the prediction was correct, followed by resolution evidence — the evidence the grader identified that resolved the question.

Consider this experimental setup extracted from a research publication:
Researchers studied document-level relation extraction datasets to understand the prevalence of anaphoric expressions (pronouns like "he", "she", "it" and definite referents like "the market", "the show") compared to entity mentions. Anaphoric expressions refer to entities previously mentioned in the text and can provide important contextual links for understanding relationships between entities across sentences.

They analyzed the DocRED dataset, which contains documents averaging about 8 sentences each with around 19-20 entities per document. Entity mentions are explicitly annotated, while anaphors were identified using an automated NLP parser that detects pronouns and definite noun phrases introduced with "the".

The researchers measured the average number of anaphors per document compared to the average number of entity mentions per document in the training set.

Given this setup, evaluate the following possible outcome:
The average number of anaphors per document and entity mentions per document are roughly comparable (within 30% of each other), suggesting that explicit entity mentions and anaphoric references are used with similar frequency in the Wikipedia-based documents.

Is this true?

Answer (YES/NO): NO